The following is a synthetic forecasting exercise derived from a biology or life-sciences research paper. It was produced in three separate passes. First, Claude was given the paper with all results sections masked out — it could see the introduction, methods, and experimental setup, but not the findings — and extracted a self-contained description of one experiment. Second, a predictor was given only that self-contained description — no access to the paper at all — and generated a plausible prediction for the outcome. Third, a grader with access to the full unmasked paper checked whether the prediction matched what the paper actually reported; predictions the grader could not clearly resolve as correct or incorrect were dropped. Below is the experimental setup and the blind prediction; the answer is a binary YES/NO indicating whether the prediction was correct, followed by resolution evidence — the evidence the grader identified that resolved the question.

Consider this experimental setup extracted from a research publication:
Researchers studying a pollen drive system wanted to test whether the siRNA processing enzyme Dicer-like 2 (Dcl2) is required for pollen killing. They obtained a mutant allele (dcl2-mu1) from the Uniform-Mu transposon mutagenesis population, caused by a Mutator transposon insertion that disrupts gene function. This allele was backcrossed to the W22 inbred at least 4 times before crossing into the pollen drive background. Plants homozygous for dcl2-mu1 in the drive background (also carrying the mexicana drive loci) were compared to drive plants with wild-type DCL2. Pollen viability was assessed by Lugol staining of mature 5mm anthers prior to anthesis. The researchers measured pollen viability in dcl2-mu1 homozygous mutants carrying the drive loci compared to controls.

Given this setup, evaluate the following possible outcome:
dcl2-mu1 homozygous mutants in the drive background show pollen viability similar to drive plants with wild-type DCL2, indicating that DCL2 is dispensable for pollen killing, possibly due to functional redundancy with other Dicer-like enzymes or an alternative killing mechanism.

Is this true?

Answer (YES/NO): NO